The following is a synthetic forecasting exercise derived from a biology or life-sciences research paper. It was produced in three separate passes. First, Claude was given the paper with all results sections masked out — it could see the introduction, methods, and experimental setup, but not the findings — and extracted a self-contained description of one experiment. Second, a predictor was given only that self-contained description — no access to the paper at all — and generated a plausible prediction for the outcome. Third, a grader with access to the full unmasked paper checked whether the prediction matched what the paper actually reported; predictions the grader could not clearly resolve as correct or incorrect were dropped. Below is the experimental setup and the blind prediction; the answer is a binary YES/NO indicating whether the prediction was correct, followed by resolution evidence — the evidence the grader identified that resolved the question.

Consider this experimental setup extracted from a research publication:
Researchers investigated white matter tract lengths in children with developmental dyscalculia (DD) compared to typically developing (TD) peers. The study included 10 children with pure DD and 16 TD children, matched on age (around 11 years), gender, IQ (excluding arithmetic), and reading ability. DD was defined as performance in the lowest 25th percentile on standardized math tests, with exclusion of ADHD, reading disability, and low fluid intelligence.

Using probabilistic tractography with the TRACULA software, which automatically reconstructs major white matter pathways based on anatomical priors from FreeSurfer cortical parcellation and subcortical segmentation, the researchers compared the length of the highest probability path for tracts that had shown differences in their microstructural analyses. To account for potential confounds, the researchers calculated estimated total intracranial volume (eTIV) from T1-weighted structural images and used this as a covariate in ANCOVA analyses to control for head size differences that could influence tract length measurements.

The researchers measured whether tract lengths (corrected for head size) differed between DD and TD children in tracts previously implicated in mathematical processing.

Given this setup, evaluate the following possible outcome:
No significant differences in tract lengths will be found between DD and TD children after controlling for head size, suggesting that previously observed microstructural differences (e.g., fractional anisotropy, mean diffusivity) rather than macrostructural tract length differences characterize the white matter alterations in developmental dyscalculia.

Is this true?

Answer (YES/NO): NO